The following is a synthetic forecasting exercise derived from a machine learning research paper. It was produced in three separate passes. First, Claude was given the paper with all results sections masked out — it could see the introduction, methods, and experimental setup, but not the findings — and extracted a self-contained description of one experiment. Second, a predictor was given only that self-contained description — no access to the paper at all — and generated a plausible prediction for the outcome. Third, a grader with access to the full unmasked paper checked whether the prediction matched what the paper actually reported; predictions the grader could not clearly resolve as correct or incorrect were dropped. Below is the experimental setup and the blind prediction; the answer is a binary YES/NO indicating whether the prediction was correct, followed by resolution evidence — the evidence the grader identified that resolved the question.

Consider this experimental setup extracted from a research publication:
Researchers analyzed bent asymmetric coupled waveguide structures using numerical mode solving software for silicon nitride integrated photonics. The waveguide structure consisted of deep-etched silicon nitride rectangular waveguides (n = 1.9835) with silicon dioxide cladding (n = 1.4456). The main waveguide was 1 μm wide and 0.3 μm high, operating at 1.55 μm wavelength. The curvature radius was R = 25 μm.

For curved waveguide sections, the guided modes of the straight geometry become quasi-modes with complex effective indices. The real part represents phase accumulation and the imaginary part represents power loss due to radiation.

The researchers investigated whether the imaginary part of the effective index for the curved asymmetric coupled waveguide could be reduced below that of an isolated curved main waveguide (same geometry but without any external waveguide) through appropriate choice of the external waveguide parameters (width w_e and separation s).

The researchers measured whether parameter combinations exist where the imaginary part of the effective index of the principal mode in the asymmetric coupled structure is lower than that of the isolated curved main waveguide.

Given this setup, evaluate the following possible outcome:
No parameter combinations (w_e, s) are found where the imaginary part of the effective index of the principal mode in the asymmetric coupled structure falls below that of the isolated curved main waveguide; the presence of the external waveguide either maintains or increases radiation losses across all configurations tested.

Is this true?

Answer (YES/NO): NO